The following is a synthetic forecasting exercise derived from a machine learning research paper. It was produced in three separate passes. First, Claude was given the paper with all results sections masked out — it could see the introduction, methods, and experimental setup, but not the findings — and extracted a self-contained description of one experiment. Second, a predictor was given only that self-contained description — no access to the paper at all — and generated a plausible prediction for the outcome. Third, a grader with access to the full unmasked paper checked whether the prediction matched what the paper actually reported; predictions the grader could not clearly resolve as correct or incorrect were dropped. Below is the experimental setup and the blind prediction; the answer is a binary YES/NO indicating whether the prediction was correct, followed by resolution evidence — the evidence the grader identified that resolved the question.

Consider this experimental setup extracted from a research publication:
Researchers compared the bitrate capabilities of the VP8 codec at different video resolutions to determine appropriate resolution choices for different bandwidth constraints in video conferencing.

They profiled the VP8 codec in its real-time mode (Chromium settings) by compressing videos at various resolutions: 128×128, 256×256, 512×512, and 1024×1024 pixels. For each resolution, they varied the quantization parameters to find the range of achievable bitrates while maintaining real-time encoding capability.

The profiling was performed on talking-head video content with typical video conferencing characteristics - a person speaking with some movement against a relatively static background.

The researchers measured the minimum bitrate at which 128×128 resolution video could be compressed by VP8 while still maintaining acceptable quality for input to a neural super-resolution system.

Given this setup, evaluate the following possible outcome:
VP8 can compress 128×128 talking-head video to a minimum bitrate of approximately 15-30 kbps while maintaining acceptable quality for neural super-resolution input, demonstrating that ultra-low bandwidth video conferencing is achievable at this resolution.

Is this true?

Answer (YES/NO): YES